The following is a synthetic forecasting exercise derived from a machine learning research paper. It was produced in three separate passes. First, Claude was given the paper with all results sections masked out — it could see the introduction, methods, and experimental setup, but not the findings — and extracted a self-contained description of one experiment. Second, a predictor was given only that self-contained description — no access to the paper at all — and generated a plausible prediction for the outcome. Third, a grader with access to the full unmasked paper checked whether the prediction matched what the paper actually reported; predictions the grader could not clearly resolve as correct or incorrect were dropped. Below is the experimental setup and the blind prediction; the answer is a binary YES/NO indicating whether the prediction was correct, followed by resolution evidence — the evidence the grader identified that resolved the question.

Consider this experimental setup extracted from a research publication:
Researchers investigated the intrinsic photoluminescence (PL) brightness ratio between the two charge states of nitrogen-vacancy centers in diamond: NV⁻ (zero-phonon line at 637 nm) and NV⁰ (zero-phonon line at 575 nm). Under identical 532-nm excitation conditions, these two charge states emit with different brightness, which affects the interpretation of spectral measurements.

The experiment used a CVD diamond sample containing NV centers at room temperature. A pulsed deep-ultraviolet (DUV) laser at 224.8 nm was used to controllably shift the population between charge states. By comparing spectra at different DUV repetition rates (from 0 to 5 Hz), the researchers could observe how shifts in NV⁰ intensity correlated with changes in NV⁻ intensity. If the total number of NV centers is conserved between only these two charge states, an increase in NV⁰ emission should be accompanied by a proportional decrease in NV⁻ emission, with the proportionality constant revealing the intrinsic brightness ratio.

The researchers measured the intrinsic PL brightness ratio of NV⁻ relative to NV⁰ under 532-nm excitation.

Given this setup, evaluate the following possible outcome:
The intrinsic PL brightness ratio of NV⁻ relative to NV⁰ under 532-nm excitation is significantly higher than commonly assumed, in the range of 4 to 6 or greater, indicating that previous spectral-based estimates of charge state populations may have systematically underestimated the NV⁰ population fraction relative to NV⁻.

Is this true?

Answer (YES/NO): NO